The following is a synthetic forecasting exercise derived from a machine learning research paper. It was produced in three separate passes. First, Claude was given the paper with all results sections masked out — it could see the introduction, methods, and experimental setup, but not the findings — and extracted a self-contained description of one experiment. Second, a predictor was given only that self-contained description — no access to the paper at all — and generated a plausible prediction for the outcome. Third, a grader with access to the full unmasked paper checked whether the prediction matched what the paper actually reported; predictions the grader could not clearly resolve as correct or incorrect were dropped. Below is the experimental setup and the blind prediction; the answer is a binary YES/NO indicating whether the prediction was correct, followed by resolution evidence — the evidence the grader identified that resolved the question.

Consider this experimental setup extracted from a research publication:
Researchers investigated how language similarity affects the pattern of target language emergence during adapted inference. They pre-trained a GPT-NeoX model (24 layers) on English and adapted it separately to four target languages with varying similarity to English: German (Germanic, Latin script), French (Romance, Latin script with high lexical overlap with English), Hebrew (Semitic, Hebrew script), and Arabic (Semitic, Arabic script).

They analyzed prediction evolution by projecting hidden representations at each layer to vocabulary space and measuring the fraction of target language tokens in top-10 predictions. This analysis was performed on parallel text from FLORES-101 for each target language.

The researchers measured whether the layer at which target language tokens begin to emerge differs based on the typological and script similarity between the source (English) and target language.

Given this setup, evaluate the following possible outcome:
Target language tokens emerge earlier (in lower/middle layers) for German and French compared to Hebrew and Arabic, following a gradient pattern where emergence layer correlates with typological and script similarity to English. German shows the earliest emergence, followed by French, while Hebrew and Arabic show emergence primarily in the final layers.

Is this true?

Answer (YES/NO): NO